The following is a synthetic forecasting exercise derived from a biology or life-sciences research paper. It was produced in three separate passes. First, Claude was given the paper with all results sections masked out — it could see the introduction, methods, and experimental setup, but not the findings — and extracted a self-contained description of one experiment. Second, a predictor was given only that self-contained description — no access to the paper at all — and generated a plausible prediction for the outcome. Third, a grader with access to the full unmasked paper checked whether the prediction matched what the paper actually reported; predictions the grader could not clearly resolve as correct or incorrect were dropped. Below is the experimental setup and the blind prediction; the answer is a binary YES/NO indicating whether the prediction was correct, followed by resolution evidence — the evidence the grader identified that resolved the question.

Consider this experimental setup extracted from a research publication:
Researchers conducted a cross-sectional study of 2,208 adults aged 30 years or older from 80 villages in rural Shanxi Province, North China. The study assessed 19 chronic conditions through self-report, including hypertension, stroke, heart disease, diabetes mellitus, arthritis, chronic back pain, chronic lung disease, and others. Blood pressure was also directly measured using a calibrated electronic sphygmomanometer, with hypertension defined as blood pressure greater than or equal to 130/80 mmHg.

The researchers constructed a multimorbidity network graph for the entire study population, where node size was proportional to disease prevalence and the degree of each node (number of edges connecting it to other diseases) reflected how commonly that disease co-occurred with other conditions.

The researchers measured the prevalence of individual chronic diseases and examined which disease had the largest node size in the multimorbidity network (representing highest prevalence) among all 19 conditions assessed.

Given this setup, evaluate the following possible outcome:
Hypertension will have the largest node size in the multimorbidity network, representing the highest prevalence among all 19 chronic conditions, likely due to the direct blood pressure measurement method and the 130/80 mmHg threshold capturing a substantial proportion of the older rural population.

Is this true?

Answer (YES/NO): YES